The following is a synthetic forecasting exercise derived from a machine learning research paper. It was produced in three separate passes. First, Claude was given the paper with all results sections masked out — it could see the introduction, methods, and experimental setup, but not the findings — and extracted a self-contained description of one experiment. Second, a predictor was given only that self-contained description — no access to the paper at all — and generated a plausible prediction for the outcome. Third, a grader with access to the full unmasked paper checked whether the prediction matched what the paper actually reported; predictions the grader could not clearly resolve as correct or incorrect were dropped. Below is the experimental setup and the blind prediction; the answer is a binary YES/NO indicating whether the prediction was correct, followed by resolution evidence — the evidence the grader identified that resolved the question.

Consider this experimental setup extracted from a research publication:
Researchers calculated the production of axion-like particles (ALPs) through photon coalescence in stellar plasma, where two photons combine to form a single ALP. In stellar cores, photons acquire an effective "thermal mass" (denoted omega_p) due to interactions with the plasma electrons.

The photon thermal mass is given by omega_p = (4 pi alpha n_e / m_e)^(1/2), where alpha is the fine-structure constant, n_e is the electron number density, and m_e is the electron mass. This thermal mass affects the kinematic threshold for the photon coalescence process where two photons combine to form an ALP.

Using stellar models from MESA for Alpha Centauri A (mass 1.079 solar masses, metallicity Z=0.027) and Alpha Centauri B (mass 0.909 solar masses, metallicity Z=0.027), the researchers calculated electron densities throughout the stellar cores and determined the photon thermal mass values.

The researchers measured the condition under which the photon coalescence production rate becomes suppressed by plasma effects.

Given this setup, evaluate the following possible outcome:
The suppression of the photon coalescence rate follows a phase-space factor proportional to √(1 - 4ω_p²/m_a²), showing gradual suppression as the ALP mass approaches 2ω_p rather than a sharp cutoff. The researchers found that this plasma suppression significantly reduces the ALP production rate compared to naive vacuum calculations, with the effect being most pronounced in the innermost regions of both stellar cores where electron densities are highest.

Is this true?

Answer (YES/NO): NO